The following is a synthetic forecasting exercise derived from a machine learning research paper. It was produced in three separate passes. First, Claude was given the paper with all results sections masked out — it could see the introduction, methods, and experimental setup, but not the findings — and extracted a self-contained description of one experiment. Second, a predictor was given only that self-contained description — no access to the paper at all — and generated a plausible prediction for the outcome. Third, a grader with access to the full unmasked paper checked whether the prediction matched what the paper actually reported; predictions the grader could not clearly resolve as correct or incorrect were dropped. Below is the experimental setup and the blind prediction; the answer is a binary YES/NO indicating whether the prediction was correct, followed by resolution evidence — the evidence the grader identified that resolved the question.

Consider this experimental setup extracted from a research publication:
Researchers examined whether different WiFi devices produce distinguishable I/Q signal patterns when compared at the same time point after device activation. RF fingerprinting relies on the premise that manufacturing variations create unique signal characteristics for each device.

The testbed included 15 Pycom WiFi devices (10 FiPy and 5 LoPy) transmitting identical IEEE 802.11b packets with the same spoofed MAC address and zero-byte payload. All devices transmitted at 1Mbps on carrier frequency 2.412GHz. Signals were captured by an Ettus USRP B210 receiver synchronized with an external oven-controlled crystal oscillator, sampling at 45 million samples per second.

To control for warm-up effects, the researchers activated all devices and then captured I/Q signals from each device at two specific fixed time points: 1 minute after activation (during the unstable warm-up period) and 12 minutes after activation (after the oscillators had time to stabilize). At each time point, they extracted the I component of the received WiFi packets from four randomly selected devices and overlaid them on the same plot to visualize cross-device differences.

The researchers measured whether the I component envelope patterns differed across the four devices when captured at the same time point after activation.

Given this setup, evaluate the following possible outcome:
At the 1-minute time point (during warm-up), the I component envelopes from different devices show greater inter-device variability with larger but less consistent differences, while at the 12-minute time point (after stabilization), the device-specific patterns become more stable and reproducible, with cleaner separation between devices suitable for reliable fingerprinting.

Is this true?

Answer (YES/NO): NO